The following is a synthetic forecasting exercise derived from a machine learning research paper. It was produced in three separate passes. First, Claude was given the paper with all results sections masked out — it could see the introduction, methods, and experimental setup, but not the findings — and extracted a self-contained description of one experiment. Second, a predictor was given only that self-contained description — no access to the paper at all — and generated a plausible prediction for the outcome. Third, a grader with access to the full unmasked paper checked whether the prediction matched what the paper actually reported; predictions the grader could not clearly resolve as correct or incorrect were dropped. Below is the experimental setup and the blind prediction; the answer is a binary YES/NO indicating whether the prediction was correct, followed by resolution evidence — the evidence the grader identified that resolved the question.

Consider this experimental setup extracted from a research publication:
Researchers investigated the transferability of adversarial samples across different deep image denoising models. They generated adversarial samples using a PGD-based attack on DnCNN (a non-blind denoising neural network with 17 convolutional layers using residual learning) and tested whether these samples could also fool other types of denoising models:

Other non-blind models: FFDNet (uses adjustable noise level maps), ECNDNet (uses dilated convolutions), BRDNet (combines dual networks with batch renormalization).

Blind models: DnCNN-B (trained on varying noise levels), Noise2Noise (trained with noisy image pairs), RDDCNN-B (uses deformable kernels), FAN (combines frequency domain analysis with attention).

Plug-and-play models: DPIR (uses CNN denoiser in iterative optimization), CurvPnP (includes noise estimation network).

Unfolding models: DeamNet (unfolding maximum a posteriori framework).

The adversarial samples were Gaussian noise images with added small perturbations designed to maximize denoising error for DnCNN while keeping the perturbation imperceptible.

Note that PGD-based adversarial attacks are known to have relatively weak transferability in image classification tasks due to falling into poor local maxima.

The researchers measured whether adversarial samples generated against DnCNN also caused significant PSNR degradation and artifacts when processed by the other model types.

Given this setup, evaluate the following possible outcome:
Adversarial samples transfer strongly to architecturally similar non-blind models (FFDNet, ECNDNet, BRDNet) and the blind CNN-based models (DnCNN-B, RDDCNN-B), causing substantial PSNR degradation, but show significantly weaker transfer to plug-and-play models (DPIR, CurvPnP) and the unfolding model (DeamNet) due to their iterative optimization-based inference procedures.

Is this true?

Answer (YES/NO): NO